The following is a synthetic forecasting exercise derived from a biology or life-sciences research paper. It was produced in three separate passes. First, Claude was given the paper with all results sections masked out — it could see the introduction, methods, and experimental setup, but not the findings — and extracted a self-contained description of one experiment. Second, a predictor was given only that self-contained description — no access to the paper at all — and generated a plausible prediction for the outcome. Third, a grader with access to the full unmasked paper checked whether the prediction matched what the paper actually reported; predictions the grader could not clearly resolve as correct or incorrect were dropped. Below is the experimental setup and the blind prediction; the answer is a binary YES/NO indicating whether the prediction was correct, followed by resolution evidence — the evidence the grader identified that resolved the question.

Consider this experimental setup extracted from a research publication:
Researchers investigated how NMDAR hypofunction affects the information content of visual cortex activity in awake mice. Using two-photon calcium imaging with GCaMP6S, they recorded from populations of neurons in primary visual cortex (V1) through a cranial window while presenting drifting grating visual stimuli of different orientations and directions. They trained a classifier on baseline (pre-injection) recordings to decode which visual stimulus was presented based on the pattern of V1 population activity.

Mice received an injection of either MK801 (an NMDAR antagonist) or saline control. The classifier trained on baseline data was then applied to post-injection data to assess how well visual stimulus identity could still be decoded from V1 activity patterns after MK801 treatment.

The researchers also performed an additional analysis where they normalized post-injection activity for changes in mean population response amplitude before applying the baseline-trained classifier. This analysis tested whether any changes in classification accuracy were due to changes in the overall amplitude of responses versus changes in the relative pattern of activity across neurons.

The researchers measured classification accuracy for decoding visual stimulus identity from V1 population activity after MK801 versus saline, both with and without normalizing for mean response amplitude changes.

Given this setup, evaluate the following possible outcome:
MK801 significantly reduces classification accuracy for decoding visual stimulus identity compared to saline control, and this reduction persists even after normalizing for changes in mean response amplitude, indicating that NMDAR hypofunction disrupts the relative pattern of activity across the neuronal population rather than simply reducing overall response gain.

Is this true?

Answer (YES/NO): YES